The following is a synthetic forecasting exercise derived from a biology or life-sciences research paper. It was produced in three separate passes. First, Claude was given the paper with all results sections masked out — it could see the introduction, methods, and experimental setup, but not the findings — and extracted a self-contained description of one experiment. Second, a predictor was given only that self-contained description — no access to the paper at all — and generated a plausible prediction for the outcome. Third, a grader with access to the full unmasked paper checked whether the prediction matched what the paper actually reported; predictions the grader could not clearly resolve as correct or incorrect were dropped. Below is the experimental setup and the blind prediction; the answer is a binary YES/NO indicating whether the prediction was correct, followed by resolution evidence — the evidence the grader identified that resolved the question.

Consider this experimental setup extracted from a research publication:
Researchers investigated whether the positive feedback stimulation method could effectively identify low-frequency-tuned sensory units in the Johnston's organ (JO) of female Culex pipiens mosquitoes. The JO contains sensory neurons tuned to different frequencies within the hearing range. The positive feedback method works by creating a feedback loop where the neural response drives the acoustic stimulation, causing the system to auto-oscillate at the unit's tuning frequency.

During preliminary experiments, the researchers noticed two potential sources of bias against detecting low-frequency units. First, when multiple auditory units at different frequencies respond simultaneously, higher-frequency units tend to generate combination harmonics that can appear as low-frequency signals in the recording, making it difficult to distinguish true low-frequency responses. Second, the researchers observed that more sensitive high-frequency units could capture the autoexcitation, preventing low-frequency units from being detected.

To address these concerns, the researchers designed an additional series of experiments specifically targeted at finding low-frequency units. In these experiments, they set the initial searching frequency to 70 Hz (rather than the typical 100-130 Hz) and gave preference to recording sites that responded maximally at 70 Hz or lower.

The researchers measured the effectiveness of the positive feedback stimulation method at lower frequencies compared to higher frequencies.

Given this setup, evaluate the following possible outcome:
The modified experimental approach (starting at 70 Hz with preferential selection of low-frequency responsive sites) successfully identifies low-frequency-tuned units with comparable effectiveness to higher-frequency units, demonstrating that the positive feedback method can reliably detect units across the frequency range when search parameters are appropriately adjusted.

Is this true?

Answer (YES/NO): NO